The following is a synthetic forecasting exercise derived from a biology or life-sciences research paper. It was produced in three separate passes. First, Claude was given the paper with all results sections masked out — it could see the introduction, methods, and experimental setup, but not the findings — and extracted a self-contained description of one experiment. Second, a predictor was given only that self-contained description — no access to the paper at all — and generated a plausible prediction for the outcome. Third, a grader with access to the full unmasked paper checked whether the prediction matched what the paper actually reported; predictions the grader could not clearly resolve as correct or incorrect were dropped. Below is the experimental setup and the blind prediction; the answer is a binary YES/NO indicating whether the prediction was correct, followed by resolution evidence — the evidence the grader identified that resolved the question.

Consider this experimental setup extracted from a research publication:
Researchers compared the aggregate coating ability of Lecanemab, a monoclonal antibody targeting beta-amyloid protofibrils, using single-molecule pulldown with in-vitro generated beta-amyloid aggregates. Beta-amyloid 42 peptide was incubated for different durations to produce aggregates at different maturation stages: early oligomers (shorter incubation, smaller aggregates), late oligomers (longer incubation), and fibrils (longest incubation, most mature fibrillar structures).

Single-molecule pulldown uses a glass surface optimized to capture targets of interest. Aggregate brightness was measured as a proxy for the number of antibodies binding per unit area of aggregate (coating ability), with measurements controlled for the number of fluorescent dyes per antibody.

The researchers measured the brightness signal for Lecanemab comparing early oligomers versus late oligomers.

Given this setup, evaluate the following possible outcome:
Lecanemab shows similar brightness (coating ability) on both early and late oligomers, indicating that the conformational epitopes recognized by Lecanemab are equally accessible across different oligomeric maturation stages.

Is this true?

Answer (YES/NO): NO